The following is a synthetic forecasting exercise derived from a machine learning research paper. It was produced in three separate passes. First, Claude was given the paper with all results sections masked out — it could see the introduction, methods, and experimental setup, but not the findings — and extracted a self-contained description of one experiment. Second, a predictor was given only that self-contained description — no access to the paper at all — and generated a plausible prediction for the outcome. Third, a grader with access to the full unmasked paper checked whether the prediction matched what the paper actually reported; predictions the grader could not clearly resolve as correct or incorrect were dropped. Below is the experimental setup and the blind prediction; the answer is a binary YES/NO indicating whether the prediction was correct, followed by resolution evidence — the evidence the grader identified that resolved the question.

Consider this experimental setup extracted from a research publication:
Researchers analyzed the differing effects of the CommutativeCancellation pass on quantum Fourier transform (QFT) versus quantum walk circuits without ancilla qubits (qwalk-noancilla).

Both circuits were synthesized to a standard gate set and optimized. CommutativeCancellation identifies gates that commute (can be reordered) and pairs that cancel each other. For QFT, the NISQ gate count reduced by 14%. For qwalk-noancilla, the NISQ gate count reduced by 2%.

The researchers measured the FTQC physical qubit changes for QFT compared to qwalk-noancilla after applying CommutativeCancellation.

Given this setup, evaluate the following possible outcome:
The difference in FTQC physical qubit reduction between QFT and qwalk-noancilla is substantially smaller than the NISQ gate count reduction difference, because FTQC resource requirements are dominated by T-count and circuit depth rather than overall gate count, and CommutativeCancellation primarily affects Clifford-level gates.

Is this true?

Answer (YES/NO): NO